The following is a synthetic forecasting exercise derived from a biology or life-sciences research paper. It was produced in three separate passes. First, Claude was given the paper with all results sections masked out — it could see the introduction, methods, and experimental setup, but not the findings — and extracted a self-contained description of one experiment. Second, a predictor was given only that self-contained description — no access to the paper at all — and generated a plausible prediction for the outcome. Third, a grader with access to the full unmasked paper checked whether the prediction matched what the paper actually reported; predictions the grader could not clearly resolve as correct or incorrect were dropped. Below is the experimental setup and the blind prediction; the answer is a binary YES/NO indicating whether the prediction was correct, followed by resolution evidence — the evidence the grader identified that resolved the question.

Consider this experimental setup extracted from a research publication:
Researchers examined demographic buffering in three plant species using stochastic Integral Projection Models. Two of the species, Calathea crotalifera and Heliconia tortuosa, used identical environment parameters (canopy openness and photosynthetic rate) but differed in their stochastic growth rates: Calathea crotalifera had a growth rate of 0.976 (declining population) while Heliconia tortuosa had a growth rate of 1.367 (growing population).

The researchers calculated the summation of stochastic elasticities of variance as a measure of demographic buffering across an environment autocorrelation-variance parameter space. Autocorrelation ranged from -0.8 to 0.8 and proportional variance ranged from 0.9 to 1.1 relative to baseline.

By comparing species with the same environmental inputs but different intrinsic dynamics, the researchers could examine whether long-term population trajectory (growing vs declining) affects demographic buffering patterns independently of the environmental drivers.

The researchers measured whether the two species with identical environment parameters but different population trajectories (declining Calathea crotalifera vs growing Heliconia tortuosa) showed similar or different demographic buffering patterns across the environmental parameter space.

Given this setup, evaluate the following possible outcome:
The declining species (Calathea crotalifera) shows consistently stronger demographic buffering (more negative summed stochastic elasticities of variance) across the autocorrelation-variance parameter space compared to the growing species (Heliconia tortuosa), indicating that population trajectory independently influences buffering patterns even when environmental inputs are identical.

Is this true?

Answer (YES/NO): NO